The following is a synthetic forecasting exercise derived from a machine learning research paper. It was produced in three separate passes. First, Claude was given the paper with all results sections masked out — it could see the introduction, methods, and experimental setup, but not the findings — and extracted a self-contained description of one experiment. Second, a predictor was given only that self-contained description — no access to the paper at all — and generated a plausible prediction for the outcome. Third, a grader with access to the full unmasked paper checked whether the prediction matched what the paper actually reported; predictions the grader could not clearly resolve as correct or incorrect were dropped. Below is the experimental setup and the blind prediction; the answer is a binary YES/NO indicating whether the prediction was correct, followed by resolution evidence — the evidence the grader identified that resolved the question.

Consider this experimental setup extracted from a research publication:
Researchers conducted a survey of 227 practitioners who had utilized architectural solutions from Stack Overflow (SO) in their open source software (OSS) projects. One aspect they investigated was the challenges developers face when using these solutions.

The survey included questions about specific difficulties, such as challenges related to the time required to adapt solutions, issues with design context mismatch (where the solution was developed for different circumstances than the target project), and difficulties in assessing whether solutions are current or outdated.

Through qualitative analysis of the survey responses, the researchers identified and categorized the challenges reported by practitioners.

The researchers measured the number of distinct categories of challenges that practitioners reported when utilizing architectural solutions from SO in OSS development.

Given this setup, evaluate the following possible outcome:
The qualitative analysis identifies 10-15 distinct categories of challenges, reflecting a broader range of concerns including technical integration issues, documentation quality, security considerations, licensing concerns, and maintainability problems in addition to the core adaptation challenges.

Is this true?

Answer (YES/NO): NO